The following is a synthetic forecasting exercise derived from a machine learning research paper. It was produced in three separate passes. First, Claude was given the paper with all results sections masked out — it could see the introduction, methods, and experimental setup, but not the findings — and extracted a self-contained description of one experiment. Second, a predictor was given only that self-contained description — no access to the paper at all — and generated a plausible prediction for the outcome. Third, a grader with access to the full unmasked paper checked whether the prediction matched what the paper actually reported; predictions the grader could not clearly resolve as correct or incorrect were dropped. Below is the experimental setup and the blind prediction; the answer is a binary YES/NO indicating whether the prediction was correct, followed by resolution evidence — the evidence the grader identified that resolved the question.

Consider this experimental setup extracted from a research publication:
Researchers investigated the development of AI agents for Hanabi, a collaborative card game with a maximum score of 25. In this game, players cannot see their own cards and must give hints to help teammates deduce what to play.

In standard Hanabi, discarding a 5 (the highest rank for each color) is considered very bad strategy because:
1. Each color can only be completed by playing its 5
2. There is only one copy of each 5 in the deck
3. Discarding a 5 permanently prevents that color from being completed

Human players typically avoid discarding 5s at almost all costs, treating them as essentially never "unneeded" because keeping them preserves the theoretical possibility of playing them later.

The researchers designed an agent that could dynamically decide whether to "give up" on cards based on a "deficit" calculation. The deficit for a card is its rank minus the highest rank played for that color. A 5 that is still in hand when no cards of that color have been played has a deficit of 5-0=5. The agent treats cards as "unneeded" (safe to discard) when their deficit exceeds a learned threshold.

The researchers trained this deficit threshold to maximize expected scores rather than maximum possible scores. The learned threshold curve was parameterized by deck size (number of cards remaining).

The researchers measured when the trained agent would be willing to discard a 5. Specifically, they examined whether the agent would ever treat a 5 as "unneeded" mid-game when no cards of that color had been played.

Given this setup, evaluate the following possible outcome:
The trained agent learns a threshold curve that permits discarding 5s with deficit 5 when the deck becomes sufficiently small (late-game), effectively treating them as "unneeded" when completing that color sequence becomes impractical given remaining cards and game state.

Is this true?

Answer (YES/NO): YES